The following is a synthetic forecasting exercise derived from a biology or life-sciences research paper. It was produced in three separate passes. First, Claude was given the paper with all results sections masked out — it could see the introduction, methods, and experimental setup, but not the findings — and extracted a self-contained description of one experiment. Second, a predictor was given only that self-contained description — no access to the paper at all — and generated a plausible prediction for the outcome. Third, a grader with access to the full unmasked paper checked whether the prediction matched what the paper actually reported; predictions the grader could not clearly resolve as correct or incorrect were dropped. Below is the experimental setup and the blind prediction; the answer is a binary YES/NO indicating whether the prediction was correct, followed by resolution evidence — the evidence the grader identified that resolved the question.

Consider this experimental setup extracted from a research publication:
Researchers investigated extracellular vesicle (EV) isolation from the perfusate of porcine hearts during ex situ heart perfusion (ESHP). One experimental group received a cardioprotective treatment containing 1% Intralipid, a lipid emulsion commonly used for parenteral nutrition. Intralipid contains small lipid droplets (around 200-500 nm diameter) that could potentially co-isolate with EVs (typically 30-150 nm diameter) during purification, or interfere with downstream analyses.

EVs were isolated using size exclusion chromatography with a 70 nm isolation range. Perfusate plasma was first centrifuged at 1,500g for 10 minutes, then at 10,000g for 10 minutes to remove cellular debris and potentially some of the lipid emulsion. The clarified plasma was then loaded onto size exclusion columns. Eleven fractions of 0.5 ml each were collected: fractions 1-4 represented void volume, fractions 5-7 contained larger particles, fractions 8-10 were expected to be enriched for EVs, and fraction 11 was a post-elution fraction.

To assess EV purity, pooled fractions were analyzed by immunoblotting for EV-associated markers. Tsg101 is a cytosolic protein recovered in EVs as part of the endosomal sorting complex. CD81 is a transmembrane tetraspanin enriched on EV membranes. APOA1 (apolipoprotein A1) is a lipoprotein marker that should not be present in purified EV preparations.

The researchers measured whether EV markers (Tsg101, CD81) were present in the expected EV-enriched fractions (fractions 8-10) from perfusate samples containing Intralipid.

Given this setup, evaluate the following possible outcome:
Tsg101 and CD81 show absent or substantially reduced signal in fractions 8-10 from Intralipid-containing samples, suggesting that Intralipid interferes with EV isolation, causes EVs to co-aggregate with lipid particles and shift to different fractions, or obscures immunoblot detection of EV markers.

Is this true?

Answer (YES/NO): NO